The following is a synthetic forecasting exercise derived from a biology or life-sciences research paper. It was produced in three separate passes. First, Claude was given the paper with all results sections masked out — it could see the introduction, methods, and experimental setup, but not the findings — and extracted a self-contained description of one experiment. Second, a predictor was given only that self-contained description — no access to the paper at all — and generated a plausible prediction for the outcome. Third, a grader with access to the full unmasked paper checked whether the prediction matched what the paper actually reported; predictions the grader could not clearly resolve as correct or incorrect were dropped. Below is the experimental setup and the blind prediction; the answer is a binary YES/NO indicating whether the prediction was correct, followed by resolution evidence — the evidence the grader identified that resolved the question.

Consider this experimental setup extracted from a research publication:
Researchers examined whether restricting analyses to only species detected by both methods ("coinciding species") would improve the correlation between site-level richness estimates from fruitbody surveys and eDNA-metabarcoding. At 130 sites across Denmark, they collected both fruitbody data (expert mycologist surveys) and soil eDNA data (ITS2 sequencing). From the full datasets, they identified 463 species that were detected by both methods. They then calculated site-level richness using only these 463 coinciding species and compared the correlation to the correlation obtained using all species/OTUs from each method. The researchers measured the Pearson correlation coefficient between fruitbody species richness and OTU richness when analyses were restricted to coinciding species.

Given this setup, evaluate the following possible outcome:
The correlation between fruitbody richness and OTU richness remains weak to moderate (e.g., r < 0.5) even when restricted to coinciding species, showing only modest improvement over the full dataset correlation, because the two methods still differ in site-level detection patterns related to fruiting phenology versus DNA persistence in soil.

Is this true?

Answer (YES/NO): NO